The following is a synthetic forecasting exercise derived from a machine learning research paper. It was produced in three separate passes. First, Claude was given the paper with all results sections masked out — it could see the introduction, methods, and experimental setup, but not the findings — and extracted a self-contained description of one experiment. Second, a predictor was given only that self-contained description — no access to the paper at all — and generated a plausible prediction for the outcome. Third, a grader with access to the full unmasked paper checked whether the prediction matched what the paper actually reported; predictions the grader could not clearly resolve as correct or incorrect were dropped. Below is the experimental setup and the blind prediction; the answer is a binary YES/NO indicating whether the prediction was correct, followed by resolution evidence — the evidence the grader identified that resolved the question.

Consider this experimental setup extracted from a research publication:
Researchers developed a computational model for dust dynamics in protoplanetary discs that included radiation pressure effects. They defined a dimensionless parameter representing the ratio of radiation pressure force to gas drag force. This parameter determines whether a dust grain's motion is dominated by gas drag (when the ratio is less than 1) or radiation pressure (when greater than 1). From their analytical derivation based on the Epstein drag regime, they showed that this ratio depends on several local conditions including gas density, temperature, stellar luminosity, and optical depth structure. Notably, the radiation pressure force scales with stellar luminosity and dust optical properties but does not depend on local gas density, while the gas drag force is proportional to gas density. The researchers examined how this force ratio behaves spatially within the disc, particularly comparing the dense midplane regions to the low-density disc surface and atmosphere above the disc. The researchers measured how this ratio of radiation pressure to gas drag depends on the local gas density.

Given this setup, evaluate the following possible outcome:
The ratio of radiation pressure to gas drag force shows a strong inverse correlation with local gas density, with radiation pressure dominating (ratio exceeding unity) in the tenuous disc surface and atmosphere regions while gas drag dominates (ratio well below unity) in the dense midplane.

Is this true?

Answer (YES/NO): YES